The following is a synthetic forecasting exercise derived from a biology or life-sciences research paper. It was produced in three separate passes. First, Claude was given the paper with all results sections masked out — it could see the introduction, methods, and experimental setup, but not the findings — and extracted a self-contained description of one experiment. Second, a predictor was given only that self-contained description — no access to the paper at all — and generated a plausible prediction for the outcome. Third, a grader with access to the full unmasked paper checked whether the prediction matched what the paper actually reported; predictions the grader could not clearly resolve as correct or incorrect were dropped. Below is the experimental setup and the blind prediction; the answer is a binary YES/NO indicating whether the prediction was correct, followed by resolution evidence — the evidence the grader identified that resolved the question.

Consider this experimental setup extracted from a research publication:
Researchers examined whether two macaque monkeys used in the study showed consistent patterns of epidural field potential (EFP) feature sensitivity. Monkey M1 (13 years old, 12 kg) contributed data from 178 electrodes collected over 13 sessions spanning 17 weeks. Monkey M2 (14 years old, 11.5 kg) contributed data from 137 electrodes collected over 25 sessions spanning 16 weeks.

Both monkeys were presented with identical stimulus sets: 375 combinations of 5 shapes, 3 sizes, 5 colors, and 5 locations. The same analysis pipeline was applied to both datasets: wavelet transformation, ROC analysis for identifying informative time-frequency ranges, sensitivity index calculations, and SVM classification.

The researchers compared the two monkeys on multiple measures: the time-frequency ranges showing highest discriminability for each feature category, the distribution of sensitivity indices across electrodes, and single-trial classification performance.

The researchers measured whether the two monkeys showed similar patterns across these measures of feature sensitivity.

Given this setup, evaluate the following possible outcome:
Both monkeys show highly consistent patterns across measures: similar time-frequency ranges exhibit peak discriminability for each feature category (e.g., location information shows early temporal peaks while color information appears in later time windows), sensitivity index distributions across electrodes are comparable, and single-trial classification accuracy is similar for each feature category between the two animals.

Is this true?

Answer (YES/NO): NO